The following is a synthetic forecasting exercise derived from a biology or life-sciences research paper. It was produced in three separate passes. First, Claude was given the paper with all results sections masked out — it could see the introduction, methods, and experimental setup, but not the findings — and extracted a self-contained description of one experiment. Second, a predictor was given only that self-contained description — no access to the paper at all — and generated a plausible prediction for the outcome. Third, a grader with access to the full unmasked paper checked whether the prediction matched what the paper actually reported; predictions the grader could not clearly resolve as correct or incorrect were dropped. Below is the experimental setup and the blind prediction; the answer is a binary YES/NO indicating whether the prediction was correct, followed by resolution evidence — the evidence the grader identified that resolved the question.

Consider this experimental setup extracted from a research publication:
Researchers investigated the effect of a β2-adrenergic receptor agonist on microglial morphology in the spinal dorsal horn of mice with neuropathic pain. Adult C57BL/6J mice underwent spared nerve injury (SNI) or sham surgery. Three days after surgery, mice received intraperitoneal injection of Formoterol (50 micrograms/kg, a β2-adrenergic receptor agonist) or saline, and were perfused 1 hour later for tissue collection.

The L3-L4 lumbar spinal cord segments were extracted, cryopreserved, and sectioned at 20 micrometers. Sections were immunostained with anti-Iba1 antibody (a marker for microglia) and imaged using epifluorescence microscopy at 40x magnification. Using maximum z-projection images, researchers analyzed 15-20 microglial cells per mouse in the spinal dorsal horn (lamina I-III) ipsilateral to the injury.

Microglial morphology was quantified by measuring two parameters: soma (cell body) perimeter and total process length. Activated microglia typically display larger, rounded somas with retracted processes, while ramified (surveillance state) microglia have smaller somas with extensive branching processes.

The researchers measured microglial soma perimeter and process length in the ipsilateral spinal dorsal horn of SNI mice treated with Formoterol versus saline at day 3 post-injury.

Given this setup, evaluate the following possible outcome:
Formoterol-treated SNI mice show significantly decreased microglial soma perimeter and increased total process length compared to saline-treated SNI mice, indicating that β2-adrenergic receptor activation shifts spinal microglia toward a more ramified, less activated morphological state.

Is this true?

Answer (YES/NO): YES